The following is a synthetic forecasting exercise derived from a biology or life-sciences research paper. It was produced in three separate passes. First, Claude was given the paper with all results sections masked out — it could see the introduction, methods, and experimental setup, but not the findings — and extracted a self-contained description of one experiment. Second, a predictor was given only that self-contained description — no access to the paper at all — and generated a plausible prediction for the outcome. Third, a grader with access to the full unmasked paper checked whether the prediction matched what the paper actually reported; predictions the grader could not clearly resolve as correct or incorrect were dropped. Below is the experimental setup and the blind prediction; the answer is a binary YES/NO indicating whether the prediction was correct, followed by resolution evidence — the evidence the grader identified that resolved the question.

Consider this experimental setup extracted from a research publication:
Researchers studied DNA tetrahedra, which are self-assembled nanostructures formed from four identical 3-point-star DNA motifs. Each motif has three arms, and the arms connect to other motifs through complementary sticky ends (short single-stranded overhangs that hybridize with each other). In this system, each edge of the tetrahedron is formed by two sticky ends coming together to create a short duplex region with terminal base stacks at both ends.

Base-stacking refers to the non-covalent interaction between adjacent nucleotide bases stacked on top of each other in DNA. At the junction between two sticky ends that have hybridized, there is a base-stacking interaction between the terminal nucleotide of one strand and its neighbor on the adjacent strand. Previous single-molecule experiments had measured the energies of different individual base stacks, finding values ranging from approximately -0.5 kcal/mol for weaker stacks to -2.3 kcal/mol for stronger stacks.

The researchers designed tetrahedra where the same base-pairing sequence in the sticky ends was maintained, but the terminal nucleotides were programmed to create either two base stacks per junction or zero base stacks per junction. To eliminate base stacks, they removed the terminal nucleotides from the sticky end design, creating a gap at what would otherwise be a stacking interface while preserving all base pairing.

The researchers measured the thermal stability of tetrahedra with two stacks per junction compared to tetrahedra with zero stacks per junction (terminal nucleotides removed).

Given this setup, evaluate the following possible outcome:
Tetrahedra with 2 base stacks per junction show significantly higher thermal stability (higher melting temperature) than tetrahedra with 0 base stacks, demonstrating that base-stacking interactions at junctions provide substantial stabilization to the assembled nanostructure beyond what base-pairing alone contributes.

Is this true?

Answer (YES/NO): YES